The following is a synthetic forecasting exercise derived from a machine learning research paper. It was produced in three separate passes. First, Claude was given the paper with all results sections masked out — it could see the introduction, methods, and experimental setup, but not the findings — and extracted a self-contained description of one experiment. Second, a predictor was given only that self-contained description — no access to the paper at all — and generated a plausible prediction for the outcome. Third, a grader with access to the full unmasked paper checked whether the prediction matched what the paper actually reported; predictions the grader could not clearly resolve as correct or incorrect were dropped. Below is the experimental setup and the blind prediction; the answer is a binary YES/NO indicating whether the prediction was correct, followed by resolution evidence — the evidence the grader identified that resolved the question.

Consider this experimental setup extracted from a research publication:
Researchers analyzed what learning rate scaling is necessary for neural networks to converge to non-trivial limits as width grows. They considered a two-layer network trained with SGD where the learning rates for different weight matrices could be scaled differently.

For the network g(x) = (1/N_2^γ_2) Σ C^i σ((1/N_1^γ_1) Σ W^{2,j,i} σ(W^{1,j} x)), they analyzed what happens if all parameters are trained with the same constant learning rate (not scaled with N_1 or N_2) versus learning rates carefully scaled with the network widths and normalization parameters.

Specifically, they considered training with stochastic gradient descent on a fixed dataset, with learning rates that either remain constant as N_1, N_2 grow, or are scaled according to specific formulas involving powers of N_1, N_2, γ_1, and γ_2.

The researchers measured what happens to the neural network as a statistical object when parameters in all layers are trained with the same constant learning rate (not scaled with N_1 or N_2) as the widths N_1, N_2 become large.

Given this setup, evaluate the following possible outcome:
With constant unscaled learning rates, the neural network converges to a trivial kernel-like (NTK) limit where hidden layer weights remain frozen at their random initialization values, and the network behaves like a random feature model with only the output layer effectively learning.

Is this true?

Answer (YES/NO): NO